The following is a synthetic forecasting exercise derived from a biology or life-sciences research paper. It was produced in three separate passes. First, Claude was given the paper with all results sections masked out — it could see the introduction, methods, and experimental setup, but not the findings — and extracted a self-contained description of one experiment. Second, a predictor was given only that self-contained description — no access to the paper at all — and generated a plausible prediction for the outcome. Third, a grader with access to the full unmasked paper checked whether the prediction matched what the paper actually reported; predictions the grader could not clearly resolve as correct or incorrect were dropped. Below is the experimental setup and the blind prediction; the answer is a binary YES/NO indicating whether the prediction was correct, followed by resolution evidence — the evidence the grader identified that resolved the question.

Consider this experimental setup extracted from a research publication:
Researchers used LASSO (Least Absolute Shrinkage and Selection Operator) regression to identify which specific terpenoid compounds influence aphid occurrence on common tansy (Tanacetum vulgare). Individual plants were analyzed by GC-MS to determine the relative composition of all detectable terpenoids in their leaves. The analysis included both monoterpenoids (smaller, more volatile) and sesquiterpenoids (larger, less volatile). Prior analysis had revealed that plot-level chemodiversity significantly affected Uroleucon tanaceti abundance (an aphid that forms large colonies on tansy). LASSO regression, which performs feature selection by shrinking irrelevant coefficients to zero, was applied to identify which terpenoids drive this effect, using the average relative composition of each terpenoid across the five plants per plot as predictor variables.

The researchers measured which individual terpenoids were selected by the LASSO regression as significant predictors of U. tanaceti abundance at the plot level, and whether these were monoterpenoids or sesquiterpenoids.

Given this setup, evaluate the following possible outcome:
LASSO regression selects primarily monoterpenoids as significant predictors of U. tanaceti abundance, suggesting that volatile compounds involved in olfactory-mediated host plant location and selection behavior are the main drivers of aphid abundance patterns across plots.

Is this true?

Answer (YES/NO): NO